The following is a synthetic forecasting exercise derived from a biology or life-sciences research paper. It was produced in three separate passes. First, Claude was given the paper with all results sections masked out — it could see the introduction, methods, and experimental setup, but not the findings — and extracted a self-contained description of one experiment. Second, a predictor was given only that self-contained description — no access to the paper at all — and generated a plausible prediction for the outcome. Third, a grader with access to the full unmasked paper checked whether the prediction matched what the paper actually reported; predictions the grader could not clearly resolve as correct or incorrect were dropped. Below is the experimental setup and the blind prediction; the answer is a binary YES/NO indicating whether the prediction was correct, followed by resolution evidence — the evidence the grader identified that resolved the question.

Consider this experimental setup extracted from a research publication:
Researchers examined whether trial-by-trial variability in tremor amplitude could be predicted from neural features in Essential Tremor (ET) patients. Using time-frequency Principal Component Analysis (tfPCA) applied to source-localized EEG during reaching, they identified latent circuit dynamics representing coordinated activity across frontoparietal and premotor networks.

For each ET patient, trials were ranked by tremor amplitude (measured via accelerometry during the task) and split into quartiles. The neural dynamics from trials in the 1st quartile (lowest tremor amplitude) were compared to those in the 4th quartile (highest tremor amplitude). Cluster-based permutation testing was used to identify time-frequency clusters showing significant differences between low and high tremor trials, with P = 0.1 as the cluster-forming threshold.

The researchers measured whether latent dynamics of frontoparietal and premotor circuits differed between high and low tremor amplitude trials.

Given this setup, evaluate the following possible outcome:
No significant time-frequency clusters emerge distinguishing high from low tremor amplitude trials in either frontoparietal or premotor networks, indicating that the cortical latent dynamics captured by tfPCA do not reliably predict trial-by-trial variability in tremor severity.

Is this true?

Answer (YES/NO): NO